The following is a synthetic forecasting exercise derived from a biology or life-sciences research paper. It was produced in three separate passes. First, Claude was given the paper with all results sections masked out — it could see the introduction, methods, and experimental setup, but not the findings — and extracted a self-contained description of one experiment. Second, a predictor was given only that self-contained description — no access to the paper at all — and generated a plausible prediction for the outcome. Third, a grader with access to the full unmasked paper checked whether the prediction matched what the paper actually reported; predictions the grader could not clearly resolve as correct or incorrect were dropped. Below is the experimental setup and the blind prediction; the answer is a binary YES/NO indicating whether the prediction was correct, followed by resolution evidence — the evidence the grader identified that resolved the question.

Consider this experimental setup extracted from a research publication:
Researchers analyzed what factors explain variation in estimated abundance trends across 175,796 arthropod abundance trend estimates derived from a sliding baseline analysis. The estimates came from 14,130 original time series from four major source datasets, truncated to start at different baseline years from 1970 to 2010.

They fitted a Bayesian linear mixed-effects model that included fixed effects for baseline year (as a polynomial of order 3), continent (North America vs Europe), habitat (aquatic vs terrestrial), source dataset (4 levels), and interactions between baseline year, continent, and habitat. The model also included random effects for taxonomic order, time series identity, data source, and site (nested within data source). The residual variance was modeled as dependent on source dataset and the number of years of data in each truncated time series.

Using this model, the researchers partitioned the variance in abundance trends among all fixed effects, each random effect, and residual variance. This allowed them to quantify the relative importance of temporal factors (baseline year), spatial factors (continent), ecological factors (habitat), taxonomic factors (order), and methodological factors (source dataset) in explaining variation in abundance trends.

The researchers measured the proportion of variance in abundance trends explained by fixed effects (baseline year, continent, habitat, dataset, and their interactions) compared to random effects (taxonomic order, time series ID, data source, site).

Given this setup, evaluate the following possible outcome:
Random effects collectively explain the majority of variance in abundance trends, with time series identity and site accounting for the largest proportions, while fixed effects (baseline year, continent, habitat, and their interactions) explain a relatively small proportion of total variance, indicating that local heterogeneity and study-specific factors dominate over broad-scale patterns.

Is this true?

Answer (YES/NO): NO